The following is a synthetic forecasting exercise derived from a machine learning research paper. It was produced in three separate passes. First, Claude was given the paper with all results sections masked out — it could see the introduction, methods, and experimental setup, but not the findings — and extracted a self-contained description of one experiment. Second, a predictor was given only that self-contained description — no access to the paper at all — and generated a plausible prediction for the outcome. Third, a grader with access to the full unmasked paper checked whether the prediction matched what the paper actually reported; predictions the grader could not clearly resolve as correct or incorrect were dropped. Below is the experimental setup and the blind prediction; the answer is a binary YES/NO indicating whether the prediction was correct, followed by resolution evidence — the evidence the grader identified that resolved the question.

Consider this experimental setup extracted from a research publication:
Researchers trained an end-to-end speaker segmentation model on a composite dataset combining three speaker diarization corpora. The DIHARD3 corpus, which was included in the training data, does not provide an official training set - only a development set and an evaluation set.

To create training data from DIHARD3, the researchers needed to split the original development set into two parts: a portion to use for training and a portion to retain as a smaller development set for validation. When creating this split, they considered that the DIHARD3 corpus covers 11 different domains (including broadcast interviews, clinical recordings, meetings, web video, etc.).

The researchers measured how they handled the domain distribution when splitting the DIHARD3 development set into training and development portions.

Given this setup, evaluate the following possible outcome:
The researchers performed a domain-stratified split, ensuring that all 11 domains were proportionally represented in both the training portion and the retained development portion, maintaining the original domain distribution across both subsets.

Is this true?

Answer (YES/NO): YES